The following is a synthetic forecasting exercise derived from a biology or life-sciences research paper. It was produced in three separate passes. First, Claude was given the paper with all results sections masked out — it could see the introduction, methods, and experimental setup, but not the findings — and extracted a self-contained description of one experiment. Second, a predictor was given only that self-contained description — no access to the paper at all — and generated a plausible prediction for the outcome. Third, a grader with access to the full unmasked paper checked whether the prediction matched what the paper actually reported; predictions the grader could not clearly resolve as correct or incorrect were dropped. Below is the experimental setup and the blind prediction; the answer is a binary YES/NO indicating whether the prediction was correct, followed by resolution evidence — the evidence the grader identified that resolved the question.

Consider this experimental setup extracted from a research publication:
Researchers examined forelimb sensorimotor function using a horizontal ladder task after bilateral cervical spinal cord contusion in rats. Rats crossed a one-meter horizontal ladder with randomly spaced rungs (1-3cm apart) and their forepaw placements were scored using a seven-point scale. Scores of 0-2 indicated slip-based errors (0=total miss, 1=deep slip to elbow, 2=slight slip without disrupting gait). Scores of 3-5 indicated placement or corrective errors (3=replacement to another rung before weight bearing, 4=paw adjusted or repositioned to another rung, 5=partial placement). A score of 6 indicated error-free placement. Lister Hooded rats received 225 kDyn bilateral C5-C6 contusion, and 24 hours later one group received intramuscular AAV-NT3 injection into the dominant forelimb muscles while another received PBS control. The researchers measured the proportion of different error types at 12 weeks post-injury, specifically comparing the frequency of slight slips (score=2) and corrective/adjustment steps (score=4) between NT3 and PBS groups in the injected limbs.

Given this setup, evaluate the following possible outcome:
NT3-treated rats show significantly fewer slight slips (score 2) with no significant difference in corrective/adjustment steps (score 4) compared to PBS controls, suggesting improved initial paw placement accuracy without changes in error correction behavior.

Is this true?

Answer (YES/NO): NO